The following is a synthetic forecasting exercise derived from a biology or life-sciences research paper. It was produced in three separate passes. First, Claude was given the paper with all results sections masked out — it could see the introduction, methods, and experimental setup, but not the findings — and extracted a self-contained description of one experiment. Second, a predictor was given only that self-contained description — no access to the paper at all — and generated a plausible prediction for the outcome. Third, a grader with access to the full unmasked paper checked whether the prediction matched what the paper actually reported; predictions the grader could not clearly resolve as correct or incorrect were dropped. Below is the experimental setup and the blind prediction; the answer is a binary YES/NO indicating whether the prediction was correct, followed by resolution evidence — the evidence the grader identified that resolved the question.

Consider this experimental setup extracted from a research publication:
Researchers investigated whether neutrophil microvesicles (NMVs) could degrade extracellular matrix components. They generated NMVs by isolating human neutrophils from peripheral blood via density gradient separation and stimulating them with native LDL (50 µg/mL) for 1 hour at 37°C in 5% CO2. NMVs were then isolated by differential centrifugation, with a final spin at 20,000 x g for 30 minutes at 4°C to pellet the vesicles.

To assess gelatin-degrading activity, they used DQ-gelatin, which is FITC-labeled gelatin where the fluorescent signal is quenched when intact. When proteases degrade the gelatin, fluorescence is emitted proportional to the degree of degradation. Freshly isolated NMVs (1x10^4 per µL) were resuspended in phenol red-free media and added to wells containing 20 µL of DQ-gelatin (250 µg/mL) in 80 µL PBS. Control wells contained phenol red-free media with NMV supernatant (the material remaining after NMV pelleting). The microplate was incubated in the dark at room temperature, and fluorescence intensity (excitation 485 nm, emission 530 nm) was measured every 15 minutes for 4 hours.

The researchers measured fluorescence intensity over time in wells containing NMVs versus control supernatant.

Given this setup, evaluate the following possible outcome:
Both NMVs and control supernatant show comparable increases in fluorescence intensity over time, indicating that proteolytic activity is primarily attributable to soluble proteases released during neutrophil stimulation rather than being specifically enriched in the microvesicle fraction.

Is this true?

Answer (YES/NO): NO